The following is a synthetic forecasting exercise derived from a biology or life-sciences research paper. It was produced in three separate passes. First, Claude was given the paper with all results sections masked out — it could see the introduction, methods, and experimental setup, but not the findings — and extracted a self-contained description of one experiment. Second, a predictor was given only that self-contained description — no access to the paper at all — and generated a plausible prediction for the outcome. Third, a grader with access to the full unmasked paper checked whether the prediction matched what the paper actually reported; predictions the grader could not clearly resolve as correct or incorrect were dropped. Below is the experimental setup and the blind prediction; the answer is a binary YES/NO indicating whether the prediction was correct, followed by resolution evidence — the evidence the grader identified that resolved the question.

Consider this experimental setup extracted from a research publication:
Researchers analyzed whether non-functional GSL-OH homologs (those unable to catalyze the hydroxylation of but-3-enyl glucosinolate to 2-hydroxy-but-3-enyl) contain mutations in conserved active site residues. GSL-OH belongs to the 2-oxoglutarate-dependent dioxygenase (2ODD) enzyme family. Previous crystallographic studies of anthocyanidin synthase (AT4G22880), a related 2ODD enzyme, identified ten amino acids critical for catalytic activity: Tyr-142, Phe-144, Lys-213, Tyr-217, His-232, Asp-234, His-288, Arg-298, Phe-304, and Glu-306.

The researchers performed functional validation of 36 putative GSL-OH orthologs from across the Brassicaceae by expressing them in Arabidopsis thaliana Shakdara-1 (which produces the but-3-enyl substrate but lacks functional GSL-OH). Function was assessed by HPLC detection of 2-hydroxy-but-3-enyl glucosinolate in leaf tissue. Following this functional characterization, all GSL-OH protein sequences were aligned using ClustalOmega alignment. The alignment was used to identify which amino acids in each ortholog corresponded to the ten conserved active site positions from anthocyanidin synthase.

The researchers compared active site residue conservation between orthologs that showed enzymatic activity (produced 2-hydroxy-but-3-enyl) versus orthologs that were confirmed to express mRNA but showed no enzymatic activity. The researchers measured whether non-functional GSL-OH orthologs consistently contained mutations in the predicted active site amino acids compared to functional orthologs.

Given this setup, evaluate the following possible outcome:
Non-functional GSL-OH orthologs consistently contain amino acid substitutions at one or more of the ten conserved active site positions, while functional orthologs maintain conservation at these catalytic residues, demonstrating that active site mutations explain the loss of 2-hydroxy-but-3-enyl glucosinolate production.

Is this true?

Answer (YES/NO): NO